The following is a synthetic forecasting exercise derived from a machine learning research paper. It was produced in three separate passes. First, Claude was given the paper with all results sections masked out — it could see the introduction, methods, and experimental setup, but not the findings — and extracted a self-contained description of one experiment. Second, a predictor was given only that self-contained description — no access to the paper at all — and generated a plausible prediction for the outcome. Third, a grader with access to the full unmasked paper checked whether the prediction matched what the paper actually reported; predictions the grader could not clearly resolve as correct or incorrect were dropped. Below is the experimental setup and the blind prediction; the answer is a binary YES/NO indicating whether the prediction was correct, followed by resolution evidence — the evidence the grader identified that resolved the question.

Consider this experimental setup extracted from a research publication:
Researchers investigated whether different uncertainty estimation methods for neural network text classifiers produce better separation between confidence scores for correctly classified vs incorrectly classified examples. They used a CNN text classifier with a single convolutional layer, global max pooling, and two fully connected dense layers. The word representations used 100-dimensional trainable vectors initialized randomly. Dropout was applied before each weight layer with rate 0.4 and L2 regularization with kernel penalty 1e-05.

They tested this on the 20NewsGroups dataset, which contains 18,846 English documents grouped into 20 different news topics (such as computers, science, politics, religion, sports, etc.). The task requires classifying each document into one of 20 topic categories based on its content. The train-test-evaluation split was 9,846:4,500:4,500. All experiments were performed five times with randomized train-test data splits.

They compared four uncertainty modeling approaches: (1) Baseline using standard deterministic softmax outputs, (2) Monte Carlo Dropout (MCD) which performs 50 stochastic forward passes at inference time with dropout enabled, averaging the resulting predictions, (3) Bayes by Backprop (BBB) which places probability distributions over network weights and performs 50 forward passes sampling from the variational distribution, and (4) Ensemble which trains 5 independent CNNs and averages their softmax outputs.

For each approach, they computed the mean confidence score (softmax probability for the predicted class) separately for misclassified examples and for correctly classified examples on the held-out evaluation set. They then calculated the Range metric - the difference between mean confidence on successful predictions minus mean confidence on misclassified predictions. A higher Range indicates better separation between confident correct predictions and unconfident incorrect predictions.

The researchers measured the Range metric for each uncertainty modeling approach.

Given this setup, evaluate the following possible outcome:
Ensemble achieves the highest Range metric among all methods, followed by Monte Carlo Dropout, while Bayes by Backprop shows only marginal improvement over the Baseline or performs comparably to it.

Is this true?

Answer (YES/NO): NO